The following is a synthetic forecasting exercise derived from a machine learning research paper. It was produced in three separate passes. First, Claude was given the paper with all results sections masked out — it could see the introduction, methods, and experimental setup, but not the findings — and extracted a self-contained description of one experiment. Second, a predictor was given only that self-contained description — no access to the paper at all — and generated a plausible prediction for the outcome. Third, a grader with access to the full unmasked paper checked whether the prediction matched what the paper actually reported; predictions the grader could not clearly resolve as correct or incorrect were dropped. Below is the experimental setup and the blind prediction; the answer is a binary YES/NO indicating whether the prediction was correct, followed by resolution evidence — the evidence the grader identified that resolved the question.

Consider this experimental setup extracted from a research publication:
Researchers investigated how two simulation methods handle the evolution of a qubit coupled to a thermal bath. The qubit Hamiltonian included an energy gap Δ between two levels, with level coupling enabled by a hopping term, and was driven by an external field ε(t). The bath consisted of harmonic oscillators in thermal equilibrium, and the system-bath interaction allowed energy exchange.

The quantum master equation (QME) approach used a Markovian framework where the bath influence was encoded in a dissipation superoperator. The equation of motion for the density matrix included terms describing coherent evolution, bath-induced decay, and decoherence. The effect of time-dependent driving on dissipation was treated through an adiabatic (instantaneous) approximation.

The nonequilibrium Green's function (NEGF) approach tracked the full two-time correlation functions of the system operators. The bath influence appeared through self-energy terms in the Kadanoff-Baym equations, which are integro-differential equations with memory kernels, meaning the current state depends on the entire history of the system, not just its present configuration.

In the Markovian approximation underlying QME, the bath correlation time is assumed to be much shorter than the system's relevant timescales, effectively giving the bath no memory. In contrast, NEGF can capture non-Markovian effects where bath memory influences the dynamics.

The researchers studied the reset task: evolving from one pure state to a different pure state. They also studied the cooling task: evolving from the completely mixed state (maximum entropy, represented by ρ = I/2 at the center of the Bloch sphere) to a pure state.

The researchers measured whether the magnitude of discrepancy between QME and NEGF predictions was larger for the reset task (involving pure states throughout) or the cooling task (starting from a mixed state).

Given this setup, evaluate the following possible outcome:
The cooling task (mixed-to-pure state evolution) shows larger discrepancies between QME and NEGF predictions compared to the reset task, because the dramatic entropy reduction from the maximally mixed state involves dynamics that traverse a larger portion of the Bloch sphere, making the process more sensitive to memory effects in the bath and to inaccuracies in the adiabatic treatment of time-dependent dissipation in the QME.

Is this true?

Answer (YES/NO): YES